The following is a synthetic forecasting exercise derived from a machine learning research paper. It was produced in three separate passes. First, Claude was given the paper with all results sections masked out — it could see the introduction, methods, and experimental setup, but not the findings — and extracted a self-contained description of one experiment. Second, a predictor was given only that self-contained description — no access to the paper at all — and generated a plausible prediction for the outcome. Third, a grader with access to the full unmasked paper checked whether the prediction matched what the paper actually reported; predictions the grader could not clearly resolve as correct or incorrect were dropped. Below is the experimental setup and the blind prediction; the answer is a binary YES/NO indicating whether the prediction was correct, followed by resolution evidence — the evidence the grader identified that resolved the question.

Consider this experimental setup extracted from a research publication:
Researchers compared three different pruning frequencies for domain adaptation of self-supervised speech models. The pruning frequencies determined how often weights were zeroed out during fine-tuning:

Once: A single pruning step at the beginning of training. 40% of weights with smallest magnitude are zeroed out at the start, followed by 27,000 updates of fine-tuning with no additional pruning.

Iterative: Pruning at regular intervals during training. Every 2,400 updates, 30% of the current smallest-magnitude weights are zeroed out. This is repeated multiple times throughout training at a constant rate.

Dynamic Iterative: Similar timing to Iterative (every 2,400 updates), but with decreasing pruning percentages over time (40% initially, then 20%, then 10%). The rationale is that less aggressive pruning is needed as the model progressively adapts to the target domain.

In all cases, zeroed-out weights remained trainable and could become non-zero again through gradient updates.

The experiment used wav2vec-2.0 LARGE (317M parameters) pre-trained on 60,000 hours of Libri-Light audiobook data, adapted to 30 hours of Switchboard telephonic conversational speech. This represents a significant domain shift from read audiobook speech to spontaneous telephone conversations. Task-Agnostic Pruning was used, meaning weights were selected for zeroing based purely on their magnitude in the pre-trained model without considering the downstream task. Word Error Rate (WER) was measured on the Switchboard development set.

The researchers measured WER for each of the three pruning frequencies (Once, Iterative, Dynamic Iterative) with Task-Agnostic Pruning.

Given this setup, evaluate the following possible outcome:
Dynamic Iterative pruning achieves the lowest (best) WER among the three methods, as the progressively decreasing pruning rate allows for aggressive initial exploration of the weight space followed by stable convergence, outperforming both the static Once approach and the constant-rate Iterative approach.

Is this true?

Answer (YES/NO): NO